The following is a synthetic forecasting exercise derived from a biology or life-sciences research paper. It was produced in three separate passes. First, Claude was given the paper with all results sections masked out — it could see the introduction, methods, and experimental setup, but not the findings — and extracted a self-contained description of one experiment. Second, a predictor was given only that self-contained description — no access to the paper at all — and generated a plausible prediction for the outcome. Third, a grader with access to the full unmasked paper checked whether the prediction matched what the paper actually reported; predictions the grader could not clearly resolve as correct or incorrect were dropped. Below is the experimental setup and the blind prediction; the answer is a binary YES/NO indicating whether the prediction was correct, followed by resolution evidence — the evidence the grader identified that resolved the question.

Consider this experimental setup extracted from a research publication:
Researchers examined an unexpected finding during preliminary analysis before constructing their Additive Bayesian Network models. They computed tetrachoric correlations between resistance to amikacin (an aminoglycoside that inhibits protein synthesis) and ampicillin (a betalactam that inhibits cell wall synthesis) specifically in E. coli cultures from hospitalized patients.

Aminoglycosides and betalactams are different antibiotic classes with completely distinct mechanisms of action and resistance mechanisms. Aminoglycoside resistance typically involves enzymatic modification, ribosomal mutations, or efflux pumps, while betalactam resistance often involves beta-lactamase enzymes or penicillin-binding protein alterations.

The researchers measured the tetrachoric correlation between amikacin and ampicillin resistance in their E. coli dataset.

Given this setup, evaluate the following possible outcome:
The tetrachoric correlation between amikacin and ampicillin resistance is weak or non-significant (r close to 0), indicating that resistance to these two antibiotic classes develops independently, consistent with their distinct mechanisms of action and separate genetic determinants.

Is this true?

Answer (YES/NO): NO